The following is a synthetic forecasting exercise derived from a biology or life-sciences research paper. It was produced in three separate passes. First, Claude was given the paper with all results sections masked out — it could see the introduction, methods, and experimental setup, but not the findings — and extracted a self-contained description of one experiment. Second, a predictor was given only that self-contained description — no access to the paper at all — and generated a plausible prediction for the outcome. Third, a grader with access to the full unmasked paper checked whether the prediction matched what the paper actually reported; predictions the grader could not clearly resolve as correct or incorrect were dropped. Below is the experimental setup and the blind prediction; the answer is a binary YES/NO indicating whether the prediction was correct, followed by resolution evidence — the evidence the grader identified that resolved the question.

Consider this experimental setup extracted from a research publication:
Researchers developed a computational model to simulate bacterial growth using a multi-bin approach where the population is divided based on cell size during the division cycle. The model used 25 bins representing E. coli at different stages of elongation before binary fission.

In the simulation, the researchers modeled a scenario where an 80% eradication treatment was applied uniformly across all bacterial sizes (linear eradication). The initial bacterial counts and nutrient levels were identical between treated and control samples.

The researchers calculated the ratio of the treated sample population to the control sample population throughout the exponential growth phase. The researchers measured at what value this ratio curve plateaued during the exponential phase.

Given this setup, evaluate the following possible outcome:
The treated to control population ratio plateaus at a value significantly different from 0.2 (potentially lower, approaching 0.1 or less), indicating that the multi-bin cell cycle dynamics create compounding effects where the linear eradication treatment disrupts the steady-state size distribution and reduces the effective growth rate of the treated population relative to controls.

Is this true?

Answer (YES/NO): NO